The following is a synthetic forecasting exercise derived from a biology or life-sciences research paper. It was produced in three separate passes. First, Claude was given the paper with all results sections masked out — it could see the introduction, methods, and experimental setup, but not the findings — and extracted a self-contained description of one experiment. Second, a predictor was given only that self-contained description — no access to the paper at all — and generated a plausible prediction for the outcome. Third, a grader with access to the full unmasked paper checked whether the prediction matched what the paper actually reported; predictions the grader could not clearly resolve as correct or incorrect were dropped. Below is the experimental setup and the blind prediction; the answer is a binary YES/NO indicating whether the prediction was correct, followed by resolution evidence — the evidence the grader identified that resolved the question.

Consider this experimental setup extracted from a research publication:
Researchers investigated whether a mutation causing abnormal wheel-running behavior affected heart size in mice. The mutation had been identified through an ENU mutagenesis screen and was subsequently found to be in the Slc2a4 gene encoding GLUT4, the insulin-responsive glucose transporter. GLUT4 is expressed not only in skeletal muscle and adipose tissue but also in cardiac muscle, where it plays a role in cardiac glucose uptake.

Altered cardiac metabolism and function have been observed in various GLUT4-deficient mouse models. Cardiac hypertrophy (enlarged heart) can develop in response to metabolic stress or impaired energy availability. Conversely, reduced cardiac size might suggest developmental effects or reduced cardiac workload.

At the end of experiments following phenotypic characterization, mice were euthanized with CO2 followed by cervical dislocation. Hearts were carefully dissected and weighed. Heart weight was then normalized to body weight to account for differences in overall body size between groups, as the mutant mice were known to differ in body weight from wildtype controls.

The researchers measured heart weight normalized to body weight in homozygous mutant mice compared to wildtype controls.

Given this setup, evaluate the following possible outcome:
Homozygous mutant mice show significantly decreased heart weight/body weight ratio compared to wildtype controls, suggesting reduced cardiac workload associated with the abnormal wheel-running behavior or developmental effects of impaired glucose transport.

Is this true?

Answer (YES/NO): NO